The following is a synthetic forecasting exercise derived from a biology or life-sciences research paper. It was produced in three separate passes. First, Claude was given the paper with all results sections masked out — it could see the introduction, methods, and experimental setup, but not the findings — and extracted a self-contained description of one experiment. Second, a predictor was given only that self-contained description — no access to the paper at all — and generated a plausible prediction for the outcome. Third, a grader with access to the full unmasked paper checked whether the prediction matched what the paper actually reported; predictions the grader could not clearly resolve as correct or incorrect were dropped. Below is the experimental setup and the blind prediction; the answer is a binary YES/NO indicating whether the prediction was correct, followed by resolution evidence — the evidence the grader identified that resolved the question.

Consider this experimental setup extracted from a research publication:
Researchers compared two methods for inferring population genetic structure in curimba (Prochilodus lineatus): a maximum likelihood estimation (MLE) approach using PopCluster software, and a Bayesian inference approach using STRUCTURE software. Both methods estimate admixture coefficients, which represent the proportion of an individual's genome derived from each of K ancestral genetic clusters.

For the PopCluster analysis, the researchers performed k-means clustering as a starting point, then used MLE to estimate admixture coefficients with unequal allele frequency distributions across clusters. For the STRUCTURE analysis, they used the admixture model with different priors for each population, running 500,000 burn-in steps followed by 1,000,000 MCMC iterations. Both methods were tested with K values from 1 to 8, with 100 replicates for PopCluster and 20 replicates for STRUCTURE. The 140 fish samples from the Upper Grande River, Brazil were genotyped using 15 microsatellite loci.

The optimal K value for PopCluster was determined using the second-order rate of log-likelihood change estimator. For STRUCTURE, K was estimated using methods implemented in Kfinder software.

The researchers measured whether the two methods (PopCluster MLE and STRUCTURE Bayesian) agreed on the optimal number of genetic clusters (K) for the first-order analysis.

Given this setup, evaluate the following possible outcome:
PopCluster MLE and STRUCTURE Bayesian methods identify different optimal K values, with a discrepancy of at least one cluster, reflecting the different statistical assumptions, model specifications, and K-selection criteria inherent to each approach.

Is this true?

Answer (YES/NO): YES